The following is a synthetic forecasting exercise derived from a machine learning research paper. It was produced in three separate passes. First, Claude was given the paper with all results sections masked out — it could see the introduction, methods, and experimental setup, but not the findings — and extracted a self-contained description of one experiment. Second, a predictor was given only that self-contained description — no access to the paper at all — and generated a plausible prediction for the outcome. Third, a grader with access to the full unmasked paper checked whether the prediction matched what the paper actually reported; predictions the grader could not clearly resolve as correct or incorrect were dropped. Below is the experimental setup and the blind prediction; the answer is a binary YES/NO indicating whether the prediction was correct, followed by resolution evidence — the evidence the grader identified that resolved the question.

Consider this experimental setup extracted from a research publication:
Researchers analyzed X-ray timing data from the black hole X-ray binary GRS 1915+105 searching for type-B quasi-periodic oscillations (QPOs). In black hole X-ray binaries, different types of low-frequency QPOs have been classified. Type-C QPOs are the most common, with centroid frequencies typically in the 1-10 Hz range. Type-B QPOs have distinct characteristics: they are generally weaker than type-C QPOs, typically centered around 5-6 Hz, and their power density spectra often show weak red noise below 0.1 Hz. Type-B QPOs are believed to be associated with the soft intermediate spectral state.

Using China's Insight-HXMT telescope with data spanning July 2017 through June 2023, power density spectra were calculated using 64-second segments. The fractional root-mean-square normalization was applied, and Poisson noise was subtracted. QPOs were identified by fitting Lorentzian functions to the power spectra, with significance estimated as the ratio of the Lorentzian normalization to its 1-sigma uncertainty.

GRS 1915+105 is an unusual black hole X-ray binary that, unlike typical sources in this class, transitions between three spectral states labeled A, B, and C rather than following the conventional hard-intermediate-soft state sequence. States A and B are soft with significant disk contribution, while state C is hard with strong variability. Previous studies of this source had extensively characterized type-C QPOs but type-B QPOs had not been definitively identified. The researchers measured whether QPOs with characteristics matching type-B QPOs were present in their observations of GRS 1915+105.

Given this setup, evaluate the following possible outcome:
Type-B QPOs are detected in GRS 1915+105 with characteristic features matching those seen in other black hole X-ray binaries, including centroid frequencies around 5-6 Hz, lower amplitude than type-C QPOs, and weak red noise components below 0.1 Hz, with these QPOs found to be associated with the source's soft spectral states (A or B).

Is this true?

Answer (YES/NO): NO